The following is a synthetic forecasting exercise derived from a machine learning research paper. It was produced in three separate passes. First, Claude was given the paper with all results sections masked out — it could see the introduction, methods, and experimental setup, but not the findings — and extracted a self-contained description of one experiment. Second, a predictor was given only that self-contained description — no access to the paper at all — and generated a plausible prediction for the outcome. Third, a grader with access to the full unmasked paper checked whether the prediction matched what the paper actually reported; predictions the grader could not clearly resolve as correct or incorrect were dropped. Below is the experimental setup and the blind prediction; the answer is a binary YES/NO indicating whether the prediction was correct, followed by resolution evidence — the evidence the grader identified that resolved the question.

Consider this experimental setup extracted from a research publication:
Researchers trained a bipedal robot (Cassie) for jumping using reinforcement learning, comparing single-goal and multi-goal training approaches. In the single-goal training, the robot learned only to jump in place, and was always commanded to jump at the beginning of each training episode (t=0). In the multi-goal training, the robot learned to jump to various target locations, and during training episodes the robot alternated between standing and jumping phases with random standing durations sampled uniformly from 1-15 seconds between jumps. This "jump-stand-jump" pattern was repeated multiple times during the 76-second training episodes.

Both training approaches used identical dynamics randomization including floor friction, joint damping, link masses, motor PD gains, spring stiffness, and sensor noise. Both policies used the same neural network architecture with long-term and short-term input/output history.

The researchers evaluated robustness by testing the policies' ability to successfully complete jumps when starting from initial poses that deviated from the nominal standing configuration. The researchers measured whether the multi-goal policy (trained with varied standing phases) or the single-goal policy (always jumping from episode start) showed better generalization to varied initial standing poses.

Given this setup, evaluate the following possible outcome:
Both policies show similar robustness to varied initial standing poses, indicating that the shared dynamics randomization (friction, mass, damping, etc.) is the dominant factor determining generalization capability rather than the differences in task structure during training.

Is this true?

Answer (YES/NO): NO